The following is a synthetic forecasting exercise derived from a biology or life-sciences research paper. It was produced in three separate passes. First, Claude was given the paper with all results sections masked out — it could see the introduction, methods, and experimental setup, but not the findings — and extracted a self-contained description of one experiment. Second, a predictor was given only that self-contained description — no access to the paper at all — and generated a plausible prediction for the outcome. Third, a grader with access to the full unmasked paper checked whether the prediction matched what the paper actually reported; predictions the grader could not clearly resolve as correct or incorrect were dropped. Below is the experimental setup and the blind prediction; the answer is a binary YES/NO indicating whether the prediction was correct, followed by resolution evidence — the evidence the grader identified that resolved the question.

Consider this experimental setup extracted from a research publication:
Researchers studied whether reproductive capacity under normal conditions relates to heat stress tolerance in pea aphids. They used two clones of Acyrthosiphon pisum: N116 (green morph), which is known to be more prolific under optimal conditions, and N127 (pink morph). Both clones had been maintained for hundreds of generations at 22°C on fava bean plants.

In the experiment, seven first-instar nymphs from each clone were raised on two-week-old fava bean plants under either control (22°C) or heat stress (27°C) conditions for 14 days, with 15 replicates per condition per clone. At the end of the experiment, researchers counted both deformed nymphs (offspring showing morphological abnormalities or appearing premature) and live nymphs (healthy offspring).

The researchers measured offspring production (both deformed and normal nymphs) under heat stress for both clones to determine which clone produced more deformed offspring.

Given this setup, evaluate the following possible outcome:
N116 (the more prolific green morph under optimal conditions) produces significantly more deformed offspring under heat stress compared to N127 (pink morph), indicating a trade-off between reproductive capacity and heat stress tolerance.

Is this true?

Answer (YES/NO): NO